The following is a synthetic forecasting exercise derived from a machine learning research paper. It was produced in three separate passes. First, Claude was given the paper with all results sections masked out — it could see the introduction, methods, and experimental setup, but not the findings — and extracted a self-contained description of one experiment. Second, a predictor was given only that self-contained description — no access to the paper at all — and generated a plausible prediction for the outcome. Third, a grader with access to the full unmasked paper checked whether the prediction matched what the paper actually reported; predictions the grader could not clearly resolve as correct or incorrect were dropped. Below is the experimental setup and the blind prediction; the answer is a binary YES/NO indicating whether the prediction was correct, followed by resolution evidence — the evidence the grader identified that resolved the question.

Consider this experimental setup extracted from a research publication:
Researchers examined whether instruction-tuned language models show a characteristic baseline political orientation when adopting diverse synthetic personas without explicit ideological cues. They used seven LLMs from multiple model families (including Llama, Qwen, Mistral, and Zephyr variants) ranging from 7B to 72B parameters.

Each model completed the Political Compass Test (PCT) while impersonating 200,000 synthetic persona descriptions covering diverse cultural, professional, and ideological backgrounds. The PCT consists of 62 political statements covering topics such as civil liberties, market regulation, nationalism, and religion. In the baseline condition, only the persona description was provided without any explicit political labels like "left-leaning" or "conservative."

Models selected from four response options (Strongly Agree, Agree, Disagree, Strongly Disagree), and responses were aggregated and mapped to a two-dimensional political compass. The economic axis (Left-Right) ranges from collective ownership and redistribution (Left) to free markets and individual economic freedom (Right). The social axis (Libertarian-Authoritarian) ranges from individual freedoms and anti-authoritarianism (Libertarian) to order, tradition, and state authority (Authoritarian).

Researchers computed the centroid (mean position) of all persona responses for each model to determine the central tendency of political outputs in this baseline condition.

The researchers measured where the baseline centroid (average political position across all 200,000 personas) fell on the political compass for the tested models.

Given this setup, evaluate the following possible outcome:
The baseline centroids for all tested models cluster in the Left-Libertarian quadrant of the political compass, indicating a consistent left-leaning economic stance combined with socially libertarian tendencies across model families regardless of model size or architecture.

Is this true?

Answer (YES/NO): YES